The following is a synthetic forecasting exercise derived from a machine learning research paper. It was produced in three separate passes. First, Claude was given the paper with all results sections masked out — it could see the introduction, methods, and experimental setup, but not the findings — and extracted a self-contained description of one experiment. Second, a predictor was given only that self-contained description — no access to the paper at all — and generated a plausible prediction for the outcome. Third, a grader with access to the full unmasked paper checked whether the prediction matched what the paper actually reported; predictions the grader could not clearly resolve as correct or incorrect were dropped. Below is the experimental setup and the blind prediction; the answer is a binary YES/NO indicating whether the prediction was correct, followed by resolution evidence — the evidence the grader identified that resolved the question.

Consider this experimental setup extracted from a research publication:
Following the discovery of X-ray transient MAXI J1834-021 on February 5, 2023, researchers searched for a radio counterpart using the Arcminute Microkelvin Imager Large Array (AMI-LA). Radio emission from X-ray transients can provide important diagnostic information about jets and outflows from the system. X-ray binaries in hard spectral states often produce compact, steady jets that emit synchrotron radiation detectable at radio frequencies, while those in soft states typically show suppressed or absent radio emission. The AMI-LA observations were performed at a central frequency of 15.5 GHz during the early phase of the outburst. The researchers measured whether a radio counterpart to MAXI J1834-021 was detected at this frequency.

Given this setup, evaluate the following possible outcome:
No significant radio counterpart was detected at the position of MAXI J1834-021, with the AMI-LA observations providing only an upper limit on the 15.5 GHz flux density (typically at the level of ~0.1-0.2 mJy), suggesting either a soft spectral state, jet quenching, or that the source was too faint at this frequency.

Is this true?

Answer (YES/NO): YES